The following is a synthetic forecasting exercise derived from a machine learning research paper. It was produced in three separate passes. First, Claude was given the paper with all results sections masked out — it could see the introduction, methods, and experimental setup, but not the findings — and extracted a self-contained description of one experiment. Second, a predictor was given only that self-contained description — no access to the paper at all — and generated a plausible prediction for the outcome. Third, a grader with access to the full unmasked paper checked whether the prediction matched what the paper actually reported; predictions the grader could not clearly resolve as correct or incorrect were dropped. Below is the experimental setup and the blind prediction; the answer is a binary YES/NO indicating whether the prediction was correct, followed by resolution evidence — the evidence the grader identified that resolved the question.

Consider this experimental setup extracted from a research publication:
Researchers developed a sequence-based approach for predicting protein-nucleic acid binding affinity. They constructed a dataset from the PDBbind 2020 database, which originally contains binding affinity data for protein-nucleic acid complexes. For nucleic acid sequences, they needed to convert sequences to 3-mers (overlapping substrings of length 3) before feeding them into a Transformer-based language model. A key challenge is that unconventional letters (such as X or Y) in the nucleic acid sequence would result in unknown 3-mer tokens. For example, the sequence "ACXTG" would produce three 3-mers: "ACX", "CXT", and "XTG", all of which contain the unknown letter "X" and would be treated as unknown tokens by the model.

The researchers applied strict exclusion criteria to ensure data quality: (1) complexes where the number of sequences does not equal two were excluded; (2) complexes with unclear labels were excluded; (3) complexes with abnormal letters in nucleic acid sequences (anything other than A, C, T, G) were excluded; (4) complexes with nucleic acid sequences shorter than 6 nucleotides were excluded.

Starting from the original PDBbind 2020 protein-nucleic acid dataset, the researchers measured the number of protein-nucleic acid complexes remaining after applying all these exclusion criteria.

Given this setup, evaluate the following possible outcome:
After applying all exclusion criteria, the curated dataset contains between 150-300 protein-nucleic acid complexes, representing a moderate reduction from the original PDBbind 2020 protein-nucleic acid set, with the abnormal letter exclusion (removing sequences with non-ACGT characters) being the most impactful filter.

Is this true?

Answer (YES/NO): YES